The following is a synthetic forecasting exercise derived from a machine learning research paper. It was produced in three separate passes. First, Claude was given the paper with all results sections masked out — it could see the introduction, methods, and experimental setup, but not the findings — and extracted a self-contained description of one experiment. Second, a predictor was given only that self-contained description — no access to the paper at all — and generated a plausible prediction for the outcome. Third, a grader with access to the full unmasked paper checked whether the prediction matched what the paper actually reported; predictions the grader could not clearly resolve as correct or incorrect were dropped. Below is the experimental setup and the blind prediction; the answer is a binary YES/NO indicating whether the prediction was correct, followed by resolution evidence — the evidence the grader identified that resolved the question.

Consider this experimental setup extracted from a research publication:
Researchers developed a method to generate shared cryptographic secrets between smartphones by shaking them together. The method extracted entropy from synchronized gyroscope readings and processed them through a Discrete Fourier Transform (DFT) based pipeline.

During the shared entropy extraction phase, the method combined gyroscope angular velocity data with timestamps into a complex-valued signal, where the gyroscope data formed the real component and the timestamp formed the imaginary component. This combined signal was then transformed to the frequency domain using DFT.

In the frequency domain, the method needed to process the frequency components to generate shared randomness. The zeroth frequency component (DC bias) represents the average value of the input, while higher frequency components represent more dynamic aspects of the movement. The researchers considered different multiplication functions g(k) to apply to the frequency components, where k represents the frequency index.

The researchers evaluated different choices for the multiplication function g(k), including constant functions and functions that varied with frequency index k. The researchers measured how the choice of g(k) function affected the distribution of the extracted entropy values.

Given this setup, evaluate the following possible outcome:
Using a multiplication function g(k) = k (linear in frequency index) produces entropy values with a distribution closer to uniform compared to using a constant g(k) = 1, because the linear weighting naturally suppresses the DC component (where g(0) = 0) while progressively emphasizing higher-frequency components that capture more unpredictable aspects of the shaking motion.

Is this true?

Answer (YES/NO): NO